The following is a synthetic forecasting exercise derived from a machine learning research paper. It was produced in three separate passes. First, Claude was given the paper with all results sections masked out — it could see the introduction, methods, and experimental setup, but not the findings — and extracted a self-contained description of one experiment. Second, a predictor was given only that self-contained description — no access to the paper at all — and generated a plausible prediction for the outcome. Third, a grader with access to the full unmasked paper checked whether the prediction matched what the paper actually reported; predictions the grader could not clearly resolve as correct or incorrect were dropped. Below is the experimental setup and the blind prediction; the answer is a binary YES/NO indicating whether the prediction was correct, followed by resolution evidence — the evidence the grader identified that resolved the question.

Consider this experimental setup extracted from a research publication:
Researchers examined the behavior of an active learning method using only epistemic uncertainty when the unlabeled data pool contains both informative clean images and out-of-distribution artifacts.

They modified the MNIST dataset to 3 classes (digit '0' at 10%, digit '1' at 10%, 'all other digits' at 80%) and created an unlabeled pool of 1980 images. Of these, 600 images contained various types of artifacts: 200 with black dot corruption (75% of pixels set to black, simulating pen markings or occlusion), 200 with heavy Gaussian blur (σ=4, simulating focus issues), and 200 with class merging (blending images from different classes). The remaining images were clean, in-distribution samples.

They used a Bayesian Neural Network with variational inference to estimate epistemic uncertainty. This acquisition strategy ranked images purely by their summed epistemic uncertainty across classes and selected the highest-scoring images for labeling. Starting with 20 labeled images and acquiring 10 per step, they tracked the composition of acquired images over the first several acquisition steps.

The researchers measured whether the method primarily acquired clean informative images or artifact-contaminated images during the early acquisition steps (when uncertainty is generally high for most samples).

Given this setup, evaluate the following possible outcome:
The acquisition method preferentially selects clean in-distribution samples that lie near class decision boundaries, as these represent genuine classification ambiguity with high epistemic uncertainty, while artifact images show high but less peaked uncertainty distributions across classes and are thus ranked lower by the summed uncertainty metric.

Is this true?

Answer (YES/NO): NO